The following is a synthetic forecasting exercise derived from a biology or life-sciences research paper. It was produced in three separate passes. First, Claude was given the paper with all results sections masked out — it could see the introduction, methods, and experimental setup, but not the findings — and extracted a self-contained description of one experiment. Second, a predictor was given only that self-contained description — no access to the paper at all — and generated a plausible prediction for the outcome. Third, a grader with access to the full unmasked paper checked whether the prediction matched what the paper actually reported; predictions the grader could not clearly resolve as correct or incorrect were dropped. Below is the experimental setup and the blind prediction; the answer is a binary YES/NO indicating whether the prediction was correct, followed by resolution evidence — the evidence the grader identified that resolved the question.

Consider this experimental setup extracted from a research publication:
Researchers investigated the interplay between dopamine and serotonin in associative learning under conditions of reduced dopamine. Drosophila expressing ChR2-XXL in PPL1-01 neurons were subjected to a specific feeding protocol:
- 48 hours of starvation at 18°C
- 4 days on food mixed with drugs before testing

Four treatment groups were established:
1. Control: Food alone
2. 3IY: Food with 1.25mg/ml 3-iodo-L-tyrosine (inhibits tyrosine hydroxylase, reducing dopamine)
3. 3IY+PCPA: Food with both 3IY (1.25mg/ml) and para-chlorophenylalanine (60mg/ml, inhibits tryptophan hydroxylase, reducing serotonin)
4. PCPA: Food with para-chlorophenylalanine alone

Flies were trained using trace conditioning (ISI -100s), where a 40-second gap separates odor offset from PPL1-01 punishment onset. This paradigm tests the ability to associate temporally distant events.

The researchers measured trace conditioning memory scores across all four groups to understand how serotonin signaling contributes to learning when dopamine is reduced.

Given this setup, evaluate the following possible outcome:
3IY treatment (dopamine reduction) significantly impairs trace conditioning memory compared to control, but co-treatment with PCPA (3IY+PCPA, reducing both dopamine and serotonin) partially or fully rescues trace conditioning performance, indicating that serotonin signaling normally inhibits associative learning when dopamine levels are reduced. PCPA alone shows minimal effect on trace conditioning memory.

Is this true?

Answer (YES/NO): NO